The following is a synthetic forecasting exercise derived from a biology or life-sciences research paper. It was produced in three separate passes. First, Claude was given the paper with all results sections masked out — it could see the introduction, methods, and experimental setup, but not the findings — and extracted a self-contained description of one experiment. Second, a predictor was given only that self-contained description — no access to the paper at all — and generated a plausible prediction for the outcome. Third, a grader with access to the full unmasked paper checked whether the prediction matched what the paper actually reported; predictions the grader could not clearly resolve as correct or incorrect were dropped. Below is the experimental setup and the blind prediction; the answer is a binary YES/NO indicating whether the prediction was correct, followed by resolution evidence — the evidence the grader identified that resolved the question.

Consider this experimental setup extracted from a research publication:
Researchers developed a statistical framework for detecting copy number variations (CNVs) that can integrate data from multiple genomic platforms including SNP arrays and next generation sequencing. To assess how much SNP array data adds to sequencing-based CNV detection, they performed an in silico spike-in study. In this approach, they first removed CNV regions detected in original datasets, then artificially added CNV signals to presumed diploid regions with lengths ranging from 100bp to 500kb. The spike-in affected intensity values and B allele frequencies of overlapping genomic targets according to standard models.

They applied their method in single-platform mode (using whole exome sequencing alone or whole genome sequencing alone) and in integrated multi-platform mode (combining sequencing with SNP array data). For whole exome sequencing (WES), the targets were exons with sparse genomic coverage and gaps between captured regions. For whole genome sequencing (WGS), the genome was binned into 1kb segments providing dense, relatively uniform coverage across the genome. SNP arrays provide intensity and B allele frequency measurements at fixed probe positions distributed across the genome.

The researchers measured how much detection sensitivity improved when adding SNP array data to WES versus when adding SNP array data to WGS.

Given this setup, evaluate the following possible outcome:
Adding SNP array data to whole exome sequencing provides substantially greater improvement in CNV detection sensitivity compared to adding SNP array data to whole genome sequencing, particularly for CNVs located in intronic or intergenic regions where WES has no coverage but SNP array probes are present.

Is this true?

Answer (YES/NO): YES